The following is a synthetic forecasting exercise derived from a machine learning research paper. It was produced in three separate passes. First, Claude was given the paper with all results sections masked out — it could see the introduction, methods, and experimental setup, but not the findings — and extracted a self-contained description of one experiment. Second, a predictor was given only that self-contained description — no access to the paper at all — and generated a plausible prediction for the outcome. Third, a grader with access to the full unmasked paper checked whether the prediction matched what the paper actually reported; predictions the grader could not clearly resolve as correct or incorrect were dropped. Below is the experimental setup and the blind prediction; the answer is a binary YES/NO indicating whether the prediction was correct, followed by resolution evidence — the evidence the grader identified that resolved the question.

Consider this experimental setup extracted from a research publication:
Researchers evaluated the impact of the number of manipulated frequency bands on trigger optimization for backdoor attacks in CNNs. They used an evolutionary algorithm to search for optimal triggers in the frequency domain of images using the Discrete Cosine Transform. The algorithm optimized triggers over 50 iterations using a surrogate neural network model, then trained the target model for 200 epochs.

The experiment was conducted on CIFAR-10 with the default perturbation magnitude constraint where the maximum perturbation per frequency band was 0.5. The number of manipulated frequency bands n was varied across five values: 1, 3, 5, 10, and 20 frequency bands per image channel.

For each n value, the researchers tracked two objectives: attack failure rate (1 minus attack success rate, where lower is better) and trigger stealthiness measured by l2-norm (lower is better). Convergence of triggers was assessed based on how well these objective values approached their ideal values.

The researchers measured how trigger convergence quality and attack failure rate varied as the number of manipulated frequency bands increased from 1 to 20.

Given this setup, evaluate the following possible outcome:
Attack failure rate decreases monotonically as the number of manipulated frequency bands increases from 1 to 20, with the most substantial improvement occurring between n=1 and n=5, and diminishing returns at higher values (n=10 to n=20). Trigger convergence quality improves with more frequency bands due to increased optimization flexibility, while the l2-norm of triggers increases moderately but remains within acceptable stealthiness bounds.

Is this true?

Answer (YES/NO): NO